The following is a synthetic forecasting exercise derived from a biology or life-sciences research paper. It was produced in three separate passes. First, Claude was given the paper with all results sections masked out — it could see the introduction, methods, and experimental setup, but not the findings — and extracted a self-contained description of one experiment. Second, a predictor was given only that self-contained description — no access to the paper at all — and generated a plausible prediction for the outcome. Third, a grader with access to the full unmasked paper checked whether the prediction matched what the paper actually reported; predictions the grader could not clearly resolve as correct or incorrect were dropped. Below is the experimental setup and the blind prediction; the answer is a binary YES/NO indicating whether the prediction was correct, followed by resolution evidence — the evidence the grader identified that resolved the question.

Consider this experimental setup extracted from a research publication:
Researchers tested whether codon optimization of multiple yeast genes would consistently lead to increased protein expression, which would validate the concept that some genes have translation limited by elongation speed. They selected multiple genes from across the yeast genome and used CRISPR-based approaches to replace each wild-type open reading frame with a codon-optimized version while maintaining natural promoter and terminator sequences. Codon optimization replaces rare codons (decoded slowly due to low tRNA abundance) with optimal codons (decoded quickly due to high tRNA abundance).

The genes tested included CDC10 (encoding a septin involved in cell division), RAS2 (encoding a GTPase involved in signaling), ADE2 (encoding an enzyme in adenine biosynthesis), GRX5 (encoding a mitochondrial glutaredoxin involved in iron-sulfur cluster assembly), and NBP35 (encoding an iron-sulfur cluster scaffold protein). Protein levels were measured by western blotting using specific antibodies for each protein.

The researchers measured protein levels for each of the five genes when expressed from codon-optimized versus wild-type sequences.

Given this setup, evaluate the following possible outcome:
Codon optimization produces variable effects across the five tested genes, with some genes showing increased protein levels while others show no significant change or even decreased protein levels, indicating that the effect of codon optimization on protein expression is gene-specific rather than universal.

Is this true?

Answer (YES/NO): YES